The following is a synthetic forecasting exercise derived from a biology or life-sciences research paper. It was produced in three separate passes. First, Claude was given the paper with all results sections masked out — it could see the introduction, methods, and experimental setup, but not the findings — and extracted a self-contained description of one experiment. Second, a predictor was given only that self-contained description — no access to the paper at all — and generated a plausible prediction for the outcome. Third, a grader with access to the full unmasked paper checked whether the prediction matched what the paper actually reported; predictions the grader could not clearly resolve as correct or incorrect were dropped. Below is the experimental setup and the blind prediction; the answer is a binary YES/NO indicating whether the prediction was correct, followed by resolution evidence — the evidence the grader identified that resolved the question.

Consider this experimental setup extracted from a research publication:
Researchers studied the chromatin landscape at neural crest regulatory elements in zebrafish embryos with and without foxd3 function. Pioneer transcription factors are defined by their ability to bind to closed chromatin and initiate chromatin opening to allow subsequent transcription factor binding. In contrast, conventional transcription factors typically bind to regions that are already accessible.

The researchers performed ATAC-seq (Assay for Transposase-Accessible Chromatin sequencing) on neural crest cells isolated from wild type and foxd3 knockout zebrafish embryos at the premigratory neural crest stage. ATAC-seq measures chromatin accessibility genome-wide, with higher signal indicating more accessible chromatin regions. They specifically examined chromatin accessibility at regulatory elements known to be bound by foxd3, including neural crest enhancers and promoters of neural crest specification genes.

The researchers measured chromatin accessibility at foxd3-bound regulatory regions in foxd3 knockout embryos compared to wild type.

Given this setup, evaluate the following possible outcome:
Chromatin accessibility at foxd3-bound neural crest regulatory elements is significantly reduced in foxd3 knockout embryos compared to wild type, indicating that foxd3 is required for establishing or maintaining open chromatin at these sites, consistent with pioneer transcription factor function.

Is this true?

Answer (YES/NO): YES